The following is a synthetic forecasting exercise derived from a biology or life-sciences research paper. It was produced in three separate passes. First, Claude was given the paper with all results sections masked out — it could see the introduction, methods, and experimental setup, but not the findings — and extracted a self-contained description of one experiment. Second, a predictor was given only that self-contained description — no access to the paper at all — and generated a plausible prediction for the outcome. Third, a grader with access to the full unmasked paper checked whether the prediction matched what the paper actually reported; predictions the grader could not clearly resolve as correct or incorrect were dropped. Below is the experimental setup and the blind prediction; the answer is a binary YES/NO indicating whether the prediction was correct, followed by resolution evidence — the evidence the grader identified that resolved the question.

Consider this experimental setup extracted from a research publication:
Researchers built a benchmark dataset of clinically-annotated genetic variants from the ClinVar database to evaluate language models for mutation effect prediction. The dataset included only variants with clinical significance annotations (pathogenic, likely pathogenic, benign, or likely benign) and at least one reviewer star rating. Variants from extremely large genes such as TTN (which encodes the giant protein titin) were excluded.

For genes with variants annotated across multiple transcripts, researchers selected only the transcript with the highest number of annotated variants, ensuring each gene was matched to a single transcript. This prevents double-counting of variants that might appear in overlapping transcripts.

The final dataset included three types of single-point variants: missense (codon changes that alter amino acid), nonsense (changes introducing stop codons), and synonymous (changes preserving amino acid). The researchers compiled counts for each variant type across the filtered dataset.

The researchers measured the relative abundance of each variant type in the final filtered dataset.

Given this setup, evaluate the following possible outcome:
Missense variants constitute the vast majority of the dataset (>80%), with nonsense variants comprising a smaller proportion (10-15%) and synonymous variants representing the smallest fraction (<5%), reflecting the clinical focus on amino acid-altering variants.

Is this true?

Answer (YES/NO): NO